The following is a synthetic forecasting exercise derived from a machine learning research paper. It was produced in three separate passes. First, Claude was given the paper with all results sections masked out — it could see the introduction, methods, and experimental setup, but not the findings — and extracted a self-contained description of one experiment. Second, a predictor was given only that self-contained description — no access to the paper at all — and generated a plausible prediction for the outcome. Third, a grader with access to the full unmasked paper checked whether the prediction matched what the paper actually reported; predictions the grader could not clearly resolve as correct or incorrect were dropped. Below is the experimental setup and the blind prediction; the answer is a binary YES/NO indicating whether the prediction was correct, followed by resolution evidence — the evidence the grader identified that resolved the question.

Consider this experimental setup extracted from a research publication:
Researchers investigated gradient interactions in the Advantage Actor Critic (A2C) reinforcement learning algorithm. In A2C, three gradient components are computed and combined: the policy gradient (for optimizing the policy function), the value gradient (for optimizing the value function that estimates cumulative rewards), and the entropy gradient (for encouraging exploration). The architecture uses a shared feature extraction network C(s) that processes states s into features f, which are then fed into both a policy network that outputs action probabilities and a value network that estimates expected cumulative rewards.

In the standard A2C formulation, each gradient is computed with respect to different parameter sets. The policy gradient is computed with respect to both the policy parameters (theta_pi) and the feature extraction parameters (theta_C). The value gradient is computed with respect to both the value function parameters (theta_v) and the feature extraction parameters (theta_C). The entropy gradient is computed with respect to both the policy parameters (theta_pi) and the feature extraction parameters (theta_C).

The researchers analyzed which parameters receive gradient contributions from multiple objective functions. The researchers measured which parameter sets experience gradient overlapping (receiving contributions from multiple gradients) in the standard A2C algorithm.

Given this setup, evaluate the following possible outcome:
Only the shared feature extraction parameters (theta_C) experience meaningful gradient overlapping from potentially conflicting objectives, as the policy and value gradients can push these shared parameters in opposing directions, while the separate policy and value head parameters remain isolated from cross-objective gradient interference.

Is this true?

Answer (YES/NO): NO